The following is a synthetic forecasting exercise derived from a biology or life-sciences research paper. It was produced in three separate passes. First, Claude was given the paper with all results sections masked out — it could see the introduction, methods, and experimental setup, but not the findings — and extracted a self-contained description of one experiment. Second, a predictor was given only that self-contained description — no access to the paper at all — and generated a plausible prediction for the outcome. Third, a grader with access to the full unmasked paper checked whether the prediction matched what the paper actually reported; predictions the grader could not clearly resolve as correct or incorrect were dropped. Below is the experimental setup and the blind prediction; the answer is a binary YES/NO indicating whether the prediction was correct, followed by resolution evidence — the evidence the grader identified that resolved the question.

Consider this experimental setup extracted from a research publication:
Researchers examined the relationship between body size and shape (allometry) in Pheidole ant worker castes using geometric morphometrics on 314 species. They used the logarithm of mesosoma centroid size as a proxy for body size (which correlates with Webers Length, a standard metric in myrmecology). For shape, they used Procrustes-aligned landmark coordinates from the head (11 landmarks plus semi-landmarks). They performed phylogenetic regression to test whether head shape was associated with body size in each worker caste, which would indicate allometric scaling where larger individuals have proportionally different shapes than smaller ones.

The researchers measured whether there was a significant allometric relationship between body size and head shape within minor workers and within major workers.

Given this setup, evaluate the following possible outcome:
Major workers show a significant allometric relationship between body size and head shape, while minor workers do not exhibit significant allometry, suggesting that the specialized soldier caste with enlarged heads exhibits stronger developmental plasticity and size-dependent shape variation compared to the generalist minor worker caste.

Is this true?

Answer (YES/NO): NO